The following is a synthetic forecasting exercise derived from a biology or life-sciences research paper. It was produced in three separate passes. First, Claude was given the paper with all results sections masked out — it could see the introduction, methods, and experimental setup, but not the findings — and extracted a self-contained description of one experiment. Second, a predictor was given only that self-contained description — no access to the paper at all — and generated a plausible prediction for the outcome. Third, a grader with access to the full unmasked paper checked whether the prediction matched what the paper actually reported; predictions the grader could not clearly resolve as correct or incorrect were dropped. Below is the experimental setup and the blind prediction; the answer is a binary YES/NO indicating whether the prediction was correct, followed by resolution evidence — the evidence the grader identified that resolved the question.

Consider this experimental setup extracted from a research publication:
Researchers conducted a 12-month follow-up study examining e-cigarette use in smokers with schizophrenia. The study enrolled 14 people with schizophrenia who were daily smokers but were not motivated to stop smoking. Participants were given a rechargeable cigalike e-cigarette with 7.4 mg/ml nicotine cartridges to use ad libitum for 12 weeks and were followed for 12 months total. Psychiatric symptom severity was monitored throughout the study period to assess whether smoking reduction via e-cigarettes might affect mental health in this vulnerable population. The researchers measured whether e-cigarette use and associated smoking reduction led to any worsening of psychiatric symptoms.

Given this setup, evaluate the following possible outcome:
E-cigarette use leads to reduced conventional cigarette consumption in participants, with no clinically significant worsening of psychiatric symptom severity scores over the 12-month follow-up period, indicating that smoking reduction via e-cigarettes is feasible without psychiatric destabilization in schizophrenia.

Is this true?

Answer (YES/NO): YES